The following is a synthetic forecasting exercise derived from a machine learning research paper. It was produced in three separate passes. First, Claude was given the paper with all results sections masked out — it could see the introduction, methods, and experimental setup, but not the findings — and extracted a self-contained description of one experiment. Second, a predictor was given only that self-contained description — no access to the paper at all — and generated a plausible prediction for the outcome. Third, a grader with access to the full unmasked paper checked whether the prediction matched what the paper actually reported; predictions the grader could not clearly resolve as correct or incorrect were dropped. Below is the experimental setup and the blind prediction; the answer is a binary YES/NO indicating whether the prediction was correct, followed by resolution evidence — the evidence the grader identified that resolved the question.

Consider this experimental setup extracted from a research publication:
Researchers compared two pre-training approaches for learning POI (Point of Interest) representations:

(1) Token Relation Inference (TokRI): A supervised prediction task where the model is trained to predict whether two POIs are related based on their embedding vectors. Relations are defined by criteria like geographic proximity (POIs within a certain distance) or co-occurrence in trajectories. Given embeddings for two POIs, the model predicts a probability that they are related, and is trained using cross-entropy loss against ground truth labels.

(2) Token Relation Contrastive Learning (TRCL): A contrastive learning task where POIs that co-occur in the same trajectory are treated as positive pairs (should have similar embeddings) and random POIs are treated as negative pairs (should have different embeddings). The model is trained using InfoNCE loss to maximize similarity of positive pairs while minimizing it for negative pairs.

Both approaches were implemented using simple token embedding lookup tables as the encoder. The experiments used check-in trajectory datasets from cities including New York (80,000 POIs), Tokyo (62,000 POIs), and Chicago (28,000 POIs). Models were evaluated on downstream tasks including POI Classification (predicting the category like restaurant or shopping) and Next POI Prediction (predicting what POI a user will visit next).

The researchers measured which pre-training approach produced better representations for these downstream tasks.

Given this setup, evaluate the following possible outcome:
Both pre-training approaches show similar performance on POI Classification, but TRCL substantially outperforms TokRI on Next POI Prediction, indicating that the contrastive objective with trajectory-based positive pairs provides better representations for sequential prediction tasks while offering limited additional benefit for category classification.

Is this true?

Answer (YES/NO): NO